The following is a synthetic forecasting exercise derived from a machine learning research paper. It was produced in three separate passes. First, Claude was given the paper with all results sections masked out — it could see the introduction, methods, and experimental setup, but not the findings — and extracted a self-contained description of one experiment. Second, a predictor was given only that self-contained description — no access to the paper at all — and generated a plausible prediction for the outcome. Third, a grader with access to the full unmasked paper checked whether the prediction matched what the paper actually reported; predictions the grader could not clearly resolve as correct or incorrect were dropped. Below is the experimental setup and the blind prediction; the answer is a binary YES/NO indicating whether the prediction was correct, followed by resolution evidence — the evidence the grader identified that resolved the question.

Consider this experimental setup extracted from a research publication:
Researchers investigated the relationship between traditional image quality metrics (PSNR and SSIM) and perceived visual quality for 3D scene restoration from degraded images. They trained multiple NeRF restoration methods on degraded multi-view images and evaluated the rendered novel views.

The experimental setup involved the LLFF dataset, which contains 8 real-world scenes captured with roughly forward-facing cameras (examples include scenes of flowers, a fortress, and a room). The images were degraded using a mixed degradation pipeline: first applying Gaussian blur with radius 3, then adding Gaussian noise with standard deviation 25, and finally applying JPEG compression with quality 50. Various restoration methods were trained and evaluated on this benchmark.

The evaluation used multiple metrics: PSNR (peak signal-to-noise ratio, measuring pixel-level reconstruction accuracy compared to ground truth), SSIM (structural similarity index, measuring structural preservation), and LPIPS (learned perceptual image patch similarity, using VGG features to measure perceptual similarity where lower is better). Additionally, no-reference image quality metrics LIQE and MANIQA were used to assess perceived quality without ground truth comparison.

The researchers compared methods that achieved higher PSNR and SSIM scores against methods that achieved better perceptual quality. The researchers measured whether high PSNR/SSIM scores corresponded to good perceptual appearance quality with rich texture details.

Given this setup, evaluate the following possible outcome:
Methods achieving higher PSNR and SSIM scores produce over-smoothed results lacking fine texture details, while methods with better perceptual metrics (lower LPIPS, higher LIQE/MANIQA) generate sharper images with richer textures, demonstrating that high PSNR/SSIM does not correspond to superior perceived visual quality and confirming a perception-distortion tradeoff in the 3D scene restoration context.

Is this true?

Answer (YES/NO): YES